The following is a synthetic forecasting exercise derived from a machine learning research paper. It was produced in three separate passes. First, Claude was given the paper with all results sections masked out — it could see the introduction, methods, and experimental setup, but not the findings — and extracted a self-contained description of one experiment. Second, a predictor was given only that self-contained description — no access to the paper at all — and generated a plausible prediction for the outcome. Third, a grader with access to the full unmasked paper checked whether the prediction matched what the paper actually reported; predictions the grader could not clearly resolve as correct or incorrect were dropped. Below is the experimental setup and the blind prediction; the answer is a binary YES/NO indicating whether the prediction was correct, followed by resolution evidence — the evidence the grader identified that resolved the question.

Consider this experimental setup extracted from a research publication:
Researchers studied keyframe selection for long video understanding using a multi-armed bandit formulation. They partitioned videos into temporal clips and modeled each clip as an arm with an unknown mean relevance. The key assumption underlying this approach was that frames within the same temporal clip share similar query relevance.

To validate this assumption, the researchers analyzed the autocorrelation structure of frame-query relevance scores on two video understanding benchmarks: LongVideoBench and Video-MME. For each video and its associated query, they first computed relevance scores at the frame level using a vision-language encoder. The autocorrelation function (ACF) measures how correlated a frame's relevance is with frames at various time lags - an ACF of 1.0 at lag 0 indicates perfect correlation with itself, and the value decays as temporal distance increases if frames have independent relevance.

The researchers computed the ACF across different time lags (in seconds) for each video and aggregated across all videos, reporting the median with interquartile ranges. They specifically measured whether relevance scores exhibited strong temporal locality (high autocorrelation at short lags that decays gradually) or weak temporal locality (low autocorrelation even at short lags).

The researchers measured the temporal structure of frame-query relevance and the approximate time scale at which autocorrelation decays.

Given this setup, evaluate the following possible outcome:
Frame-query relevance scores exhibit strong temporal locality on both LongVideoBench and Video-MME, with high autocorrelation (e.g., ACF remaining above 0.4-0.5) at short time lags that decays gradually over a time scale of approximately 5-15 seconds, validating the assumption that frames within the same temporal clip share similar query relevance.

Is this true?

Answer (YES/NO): YES